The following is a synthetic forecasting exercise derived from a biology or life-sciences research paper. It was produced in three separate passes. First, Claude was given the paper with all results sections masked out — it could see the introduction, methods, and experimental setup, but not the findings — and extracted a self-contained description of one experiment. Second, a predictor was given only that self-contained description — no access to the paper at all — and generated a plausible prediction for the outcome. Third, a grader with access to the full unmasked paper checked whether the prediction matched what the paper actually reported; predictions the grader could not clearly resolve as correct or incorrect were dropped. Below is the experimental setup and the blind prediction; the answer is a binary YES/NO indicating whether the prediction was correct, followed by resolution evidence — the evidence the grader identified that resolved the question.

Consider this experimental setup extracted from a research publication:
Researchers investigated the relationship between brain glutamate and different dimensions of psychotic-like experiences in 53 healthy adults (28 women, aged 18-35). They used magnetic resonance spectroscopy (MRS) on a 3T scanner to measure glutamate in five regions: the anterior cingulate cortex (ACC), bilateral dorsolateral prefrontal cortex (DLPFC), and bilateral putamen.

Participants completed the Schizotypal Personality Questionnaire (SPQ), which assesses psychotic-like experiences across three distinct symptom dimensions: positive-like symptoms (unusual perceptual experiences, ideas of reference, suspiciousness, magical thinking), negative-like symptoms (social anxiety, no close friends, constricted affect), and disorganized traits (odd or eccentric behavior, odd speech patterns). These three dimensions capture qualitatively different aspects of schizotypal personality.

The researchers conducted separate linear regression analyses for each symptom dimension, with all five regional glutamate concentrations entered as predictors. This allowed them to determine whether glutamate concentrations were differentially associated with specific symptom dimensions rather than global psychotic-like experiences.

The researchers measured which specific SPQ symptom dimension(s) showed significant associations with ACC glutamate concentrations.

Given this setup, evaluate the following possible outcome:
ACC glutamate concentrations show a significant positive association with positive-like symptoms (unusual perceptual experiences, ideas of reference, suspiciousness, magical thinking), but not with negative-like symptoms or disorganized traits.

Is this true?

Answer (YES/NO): YES